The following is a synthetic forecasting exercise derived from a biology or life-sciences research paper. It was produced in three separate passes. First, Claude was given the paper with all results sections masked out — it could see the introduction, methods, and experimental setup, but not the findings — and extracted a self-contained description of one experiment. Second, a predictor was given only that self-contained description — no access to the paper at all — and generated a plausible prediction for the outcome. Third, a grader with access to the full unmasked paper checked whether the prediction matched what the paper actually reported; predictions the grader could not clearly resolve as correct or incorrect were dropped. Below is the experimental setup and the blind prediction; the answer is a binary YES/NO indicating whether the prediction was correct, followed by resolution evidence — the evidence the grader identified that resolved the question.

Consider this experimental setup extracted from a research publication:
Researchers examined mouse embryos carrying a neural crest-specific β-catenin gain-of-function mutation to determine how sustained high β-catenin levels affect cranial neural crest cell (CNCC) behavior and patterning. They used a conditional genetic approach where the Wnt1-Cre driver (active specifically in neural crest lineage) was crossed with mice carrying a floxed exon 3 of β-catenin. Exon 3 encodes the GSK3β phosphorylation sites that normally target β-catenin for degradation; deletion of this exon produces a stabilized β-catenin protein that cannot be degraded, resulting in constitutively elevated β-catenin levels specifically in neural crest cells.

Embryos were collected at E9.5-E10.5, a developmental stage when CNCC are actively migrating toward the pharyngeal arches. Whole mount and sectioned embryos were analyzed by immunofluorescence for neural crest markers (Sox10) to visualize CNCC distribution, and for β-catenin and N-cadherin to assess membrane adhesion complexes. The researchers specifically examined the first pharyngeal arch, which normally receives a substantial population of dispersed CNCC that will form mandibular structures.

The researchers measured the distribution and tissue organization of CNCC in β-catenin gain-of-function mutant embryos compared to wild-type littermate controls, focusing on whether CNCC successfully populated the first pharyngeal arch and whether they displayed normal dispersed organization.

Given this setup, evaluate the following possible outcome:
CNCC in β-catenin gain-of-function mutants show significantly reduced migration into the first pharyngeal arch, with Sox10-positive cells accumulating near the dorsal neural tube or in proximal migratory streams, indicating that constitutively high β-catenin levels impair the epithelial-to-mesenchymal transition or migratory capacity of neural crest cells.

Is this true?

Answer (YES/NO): NO